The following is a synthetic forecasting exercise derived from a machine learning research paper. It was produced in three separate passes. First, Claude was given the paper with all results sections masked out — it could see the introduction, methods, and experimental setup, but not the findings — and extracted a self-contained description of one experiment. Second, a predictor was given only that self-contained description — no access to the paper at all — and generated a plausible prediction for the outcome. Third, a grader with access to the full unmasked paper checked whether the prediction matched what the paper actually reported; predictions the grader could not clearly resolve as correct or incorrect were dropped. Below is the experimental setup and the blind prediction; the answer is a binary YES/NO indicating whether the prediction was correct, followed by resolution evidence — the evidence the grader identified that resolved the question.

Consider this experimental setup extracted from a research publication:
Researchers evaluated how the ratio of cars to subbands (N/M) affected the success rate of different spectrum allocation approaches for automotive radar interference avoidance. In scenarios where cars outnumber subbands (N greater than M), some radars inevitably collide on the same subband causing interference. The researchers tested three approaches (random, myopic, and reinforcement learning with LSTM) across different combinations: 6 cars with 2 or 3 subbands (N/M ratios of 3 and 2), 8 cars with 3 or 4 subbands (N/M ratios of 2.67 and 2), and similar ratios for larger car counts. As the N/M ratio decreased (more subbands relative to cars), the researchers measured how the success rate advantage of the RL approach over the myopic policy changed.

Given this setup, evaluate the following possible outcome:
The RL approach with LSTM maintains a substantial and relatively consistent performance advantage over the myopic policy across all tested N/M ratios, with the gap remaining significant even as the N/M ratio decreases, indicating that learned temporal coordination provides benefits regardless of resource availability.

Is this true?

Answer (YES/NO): NO